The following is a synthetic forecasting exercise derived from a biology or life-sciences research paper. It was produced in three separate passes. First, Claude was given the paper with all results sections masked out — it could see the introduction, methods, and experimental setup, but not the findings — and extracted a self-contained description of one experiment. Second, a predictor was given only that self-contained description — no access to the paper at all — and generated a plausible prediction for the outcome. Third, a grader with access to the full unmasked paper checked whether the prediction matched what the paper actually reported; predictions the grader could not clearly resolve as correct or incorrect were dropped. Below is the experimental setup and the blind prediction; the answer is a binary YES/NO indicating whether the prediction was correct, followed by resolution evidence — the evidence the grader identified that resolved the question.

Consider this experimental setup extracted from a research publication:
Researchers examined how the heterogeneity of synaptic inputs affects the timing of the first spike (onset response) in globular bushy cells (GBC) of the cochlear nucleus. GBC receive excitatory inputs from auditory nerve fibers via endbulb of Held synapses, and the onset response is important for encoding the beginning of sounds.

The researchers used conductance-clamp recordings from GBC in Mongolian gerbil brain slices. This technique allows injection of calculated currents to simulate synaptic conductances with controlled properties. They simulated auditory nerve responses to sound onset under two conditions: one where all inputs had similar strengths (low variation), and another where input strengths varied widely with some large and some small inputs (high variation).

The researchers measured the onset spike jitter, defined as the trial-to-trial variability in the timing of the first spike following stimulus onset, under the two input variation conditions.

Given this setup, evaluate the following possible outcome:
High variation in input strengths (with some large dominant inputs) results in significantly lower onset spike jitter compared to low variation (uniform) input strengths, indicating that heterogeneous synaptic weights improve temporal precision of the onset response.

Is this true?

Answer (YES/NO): NO